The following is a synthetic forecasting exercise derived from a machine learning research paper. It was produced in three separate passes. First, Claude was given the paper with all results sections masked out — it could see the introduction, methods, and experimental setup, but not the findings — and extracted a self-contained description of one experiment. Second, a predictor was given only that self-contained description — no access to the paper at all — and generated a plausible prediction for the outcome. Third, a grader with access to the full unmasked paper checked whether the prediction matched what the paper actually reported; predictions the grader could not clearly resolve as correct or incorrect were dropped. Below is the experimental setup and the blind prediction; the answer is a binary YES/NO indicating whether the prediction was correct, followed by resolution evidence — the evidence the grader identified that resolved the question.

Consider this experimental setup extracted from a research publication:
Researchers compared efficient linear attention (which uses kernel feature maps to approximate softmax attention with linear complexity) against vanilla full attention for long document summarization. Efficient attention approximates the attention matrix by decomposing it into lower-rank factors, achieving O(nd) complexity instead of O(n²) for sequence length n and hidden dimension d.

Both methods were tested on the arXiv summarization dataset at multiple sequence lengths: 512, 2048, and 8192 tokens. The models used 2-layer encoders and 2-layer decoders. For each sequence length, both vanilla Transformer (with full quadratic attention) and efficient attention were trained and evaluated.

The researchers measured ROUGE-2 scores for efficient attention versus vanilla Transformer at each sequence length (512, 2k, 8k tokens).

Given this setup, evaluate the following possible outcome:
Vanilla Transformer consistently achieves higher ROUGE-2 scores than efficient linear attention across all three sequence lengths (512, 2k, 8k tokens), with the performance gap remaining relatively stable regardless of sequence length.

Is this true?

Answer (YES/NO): NO